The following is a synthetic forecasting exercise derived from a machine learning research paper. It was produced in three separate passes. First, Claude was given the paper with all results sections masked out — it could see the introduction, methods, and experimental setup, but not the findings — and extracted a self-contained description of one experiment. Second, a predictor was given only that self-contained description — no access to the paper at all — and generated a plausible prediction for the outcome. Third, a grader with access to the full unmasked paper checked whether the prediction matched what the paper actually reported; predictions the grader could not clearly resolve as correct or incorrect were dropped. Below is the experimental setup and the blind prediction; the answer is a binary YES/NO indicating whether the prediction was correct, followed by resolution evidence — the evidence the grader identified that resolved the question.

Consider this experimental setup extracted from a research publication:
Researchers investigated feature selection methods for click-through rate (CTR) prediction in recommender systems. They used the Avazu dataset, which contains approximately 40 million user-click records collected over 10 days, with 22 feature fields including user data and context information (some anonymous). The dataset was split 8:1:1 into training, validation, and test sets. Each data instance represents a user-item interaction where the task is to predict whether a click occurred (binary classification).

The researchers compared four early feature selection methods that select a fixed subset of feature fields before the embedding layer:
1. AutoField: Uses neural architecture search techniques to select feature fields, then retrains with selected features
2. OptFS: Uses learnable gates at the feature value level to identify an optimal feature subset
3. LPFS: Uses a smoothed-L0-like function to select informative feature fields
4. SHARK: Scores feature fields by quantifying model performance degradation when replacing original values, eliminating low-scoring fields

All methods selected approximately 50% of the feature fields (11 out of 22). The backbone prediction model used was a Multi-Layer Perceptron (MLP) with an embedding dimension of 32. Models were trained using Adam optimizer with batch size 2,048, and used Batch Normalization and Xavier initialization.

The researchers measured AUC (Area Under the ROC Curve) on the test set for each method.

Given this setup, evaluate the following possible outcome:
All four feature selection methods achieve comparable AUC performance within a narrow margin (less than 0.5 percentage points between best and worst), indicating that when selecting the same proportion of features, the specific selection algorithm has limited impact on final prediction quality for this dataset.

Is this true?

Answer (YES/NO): NO